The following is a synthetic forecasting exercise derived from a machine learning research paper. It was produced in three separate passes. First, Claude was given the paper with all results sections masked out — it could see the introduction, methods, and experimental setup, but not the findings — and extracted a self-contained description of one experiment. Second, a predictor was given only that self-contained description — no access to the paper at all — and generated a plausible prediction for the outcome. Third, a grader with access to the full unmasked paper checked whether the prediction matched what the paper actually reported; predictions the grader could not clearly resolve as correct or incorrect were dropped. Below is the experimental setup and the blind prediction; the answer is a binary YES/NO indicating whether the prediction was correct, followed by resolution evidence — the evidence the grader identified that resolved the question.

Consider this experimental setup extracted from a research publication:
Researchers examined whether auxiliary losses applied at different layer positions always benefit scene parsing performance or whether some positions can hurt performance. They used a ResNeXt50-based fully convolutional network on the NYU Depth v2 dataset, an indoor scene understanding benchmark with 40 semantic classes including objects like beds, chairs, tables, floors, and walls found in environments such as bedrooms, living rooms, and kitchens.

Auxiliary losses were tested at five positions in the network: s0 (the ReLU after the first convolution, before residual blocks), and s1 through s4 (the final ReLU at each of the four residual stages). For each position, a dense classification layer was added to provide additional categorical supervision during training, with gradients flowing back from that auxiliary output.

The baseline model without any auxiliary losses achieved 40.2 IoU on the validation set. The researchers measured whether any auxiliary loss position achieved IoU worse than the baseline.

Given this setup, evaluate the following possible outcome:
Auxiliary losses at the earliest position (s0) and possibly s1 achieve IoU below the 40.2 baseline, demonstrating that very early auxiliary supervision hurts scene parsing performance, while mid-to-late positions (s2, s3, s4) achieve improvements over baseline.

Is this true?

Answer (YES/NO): NO